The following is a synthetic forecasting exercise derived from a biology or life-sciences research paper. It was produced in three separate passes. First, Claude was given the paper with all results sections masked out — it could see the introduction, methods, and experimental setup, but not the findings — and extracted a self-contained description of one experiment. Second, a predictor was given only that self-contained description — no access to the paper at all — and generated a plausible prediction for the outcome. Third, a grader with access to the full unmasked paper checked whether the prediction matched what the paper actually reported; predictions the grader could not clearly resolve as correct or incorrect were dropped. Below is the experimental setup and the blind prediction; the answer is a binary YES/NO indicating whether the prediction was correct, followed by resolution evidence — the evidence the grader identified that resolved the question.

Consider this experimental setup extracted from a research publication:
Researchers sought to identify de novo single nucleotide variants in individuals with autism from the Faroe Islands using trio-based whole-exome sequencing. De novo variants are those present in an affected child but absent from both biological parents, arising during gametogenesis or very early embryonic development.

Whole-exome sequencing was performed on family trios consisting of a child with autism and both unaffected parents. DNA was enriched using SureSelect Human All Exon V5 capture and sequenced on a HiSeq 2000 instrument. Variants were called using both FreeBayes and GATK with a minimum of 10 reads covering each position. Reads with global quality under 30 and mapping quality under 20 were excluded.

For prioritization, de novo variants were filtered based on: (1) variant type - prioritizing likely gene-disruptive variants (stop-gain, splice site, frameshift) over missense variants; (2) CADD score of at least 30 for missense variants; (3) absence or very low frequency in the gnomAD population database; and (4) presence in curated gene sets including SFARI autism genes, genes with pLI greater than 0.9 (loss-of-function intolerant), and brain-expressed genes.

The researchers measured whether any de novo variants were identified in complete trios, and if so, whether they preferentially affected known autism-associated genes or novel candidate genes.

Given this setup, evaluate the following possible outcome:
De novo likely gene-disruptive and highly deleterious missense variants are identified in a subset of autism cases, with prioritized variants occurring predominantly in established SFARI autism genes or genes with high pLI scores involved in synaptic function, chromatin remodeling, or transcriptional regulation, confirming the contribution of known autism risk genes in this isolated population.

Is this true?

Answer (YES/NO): NO